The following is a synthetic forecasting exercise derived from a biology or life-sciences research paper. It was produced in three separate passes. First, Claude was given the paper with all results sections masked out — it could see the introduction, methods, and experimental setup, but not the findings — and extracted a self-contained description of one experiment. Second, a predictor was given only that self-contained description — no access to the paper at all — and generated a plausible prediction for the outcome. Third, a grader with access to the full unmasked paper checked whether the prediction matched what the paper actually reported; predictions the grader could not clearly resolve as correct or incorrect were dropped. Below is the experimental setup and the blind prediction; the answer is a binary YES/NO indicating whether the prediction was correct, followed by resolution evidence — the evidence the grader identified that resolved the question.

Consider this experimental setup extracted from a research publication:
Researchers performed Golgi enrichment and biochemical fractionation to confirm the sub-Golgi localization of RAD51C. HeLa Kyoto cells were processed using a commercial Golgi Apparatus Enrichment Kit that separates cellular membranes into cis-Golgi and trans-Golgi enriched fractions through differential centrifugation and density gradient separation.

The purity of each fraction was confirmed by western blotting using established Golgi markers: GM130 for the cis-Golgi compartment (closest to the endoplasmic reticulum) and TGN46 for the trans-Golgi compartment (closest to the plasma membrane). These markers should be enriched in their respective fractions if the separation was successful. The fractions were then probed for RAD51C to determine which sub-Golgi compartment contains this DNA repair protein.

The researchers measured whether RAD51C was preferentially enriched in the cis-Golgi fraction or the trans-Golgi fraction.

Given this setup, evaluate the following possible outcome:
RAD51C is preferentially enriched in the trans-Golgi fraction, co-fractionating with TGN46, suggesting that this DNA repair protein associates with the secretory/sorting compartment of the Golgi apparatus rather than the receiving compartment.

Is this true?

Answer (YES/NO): NO